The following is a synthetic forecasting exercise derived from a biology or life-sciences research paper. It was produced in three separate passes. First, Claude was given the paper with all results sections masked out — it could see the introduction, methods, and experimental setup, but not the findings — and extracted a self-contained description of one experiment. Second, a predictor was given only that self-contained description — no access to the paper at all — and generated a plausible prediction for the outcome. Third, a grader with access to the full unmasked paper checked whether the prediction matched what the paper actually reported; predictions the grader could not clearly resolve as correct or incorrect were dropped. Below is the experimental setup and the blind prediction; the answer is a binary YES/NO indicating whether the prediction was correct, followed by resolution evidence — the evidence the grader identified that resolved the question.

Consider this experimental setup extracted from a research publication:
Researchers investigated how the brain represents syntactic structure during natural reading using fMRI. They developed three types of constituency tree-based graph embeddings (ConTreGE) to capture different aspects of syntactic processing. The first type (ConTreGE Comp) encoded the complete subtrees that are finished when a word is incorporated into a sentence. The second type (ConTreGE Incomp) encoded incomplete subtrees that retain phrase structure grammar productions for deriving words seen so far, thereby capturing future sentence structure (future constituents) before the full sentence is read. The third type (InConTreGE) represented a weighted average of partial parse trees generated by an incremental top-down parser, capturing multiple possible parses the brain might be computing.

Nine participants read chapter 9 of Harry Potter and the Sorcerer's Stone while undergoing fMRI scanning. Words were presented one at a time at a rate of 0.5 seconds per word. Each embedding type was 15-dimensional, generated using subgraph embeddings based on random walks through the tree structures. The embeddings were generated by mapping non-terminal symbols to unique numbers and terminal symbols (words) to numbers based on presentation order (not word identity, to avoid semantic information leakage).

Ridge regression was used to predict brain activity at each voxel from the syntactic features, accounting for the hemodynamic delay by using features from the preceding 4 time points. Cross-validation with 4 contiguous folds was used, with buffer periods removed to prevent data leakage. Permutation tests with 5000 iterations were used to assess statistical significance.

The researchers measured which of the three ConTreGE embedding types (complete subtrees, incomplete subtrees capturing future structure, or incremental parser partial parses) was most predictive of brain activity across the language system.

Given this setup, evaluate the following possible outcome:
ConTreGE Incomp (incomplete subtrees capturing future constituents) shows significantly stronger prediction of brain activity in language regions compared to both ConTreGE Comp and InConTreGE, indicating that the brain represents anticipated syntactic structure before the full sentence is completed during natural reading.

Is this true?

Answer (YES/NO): YES